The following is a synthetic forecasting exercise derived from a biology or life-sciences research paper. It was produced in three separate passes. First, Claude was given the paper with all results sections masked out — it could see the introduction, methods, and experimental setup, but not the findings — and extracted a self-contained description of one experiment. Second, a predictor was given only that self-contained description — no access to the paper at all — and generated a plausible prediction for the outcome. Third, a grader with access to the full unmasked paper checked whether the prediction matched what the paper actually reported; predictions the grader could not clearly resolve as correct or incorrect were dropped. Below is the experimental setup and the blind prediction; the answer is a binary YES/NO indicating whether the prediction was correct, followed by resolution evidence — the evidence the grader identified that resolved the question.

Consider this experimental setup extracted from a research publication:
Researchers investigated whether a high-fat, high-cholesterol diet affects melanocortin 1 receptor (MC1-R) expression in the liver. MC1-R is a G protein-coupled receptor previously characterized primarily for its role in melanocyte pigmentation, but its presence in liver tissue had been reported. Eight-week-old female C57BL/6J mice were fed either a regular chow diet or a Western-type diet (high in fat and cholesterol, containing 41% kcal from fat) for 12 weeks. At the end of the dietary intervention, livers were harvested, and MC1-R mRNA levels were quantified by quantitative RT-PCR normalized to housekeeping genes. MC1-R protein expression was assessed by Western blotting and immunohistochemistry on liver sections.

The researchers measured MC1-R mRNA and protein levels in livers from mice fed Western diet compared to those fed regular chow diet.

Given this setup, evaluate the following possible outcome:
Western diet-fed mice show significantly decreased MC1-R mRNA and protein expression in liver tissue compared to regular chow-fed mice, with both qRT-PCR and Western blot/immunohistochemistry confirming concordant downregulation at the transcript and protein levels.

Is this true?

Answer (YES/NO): YES